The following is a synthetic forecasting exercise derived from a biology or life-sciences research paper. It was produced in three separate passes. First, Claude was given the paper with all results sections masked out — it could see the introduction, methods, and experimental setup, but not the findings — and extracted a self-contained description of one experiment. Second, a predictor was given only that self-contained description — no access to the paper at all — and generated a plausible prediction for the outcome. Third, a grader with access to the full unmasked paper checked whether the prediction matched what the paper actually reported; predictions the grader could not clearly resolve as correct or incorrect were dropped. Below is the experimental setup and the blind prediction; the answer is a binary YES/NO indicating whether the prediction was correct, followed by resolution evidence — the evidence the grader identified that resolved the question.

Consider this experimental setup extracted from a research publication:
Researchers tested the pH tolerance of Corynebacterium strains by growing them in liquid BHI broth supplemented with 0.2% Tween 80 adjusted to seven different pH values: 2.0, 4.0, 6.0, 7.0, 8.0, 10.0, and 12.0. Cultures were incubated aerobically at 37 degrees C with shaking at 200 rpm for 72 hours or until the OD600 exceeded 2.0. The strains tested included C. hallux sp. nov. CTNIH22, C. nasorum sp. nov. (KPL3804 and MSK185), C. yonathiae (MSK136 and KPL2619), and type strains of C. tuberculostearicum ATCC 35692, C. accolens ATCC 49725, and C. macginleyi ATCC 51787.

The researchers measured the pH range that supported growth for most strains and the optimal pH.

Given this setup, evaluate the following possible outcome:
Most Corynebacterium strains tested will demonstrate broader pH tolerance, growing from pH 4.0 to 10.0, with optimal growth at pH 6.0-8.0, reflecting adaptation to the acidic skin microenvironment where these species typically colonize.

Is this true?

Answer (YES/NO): NO